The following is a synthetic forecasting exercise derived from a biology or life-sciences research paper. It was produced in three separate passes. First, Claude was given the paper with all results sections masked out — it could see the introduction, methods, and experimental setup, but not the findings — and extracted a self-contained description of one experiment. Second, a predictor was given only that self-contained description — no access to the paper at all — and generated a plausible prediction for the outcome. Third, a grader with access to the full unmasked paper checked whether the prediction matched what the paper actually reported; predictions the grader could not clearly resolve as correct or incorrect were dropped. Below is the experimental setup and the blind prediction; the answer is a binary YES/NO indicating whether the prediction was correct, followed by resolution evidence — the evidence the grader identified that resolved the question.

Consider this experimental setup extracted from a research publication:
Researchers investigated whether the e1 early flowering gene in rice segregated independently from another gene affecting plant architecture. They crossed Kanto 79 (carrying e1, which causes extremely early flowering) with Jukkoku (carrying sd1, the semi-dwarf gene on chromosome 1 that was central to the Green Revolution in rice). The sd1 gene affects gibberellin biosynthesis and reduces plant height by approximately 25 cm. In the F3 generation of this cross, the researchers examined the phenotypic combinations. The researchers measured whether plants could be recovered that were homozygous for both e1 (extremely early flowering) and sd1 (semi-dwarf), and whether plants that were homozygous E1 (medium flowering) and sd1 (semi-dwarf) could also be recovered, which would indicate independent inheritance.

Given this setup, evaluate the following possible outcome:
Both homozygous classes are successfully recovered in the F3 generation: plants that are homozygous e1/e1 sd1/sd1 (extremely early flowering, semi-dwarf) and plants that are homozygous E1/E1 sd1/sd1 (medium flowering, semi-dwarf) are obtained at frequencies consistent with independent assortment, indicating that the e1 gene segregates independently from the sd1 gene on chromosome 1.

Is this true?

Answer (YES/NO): YES